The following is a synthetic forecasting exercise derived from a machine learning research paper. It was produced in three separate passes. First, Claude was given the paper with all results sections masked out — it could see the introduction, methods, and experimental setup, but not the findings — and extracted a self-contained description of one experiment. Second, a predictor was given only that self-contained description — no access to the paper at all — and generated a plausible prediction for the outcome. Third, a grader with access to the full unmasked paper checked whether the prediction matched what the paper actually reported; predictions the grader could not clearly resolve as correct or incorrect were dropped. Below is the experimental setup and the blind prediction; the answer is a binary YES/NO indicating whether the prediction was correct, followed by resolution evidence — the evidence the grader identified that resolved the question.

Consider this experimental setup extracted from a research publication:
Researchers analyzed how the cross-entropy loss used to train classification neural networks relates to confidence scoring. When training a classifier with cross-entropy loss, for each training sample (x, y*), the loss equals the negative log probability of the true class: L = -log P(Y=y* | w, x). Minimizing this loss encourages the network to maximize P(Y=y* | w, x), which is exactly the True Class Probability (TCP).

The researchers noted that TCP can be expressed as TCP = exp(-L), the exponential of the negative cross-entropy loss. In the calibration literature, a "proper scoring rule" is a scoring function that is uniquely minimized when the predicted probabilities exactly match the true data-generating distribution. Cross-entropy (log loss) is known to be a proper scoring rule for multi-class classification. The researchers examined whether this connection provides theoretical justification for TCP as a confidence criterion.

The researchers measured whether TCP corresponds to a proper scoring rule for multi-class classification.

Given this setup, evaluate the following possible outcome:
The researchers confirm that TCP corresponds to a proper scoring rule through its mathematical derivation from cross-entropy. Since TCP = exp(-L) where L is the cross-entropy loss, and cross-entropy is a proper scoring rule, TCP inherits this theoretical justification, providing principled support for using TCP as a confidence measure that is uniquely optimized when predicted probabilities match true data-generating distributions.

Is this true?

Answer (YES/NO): YES